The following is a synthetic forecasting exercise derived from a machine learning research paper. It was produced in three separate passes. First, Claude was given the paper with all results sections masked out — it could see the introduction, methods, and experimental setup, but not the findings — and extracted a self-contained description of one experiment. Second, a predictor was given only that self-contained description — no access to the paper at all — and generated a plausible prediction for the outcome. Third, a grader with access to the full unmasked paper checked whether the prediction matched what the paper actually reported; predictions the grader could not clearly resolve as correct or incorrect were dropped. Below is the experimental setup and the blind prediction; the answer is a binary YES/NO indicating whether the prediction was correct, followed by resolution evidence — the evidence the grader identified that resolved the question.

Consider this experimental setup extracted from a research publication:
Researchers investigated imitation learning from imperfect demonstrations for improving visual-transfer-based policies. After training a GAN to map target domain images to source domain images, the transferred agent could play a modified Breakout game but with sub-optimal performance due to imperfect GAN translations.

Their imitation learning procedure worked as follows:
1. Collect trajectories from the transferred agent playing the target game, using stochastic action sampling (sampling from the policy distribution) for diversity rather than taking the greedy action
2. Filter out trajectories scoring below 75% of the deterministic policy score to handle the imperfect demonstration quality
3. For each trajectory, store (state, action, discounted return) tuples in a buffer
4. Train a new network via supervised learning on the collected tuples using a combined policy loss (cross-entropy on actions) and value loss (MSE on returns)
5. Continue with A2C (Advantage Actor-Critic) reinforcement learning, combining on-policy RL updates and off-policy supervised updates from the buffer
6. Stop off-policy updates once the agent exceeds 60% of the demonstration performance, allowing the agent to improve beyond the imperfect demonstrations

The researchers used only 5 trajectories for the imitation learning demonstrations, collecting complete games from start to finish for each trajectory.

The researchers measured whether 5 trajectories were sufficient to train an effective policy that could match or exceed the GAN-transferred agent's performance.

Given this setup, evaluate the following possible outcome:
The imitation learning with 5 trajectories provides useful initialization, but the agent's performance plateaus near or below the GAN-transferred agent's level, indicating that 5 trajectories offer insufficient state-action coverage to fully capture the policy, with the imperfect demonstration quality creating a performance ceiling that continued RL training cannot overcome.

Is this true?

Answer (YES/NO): NO